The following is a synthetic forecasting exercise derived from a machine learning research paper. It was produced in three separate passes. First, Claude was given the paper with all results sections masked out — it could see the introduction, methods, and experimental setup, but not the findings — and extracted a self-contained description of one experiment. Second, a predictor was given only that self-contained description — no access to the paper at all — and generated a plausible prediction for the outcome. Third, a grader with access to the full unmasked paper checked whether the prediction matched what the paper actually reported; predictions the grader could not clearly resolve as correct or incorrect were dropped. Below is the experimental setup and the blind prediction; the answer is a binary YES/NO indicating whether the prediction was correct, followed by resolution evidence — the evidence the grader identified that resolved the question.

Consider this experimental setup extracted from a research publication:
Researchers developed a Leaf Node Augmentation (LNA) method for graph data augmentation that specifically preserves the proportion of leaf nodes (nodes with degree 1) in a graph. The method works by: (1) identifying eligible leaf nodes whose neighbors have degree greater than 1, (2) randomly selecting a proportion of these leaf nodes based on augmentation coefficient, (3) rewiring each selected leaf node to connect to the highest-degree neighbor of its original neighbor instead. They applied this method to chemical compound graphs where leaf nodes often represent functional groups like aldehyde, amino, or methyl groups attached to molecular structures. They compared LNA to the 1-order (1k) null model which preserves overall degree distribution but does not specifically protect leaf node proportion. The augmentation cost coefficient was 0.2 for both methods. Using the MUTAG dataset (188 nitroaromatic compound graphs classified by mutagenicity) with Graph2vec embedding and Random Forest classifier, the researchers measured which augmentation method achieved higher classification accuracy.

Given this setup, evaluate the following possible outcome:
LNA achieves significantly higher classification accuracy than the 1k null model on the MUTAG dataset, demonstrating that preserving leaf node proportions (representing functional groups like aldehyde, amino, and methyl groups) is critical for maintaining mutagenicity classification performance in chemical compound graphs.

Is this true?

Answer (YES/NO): NO